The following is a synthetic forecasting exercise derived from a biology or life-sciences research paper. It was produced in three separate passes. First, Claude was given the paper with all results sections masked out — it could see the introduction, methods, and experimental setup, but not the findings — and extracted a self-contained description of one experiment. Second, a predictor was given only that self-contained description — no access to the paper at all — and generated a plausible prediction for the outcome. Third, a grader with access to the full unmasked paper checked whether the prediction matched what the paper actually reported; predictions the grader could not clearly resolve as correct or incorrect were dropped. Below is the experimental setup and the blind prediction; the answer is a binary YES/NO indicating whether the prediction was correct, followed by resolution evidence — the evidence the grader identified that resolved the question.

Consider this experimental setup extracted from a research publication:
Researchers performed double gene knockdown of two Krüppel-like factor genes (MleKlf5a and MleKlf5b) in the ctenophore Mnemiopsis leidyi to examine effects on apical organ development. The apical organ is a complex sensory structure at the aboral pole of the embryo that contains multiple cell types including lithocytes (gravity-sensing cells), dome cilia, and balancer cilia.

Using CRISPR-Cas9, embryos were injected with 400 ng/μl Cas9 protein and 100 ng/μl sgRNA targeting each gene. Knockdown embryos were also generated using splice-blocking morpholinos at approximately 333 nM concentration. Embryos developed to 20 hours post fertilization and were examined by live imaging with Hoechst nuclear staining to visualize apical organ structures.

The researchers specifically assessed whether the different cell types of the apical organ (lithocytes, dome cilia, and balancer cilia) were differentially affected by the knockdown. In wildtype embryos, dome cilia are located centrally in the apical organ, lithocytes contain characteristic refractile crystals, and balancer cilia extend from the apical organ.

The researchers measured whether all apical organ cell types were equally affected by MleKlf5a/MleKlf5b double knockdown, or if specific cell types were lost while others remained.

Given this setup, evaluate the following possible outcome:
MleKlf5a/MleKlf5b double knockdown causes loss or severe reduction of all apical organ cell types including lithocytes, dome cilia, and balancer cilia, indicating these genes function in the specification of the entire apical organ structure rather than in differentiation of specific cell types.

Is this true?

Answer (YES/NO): NO